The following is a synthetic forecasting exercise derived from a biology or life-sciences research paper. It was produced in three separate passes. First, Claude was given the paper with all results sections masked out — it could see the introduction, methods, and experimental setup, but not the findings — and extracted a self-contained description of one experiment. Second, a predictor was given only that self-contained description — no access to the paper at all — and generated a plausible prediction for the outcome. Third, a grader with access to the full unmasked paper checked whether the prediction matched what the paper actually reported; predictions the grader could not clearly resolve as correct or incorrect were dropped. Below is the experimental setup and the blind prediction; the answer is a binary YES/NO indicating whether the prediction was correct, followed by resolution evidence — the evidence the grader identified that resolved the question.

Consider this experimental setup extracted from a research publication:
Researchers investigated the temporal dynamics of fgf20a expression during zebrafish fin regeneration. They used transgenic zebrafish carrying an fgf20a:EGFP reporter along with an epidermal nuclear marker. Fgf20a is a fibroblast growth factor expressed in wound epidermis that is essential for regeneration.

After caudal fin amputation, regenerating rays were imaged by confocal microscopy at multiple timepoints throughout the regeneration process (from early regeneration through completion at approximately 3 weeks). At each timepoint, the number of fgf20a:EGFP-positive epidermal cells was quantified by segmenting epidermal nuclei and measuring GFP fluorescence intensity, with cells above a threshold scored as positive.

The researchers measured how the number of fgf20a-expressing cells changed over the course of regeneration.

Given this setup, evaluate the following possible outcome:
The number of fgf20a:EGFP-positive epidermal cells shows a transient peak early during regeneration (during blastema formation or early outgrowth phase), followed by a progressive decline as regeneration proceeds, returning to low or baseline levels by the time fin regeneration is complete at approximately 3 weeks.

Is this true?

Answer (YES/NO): YES